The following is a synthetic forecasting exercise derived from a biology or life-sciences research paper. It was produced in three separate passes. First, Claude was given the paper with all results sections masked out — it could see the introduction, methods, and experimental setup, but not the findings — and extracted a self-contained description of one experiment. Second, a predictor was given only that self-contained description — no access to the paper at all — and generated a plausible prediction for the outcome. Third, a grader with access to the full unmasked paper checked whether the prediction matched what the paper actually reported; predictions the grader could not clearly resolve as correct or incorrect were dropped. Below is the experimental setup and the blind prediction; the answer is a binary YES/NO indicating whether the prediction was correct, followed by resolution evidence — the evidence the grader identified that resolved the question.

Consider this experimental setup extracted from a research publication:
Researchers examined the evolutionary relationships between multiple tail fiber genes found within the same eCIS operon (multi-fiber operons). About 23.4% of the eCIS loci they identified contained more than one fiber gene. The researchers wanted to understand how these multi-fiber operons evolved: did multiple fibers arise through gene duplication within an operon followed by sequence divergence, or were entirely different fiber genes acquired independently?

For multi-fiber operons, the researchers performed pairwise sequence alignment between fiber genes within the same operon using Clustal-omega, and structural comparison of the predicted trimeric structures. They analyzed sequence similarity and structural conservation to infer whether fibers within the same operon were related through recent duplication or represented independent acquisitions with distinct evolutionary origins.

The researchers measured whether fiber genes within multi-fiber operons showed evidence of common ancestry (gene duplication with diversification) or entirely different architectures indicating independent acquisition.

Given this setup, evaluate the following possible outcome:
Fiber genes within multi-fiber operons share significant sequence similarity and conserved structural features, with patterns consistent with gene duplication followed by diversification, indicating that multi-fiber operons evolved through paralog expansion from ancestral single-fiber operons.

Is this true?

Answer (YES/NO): NO